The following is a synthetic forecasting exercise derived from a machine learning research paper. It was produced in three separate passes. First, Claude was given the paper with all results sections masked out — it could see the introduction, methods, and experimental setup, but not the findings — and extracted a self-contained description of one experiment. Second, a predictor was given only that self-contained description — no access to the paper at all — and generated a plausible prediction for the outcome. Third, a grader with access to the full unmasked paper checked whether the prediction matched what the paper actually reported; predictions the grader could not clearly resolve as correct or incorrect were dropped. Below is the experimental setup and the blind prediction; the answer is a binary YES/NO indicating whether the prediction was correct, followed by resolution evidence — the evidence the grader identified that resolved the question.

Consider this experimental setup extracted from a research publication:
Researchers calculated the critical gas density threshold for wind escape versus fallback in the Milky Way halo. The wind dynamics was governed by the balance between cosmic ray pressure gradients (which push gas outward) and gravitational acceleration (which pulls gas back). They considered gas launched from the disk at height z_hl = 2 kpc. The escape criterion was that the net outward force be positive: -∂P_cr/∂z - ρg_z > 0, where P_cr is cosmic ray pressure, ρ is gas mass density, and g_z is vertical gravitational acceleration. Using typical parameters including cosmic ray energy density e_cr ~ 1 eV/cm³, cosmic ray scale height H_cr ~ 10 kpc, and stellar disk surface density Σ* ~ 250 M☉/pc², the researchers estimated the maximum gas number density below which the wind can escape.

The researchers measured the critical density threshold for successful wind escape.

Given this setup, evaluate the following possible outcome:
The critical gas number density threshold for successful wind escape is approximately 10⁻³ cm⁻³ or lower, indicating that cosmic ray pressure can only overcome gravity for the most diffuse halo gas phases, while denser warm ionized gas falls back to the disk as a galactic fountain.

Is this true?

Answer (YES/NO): YES